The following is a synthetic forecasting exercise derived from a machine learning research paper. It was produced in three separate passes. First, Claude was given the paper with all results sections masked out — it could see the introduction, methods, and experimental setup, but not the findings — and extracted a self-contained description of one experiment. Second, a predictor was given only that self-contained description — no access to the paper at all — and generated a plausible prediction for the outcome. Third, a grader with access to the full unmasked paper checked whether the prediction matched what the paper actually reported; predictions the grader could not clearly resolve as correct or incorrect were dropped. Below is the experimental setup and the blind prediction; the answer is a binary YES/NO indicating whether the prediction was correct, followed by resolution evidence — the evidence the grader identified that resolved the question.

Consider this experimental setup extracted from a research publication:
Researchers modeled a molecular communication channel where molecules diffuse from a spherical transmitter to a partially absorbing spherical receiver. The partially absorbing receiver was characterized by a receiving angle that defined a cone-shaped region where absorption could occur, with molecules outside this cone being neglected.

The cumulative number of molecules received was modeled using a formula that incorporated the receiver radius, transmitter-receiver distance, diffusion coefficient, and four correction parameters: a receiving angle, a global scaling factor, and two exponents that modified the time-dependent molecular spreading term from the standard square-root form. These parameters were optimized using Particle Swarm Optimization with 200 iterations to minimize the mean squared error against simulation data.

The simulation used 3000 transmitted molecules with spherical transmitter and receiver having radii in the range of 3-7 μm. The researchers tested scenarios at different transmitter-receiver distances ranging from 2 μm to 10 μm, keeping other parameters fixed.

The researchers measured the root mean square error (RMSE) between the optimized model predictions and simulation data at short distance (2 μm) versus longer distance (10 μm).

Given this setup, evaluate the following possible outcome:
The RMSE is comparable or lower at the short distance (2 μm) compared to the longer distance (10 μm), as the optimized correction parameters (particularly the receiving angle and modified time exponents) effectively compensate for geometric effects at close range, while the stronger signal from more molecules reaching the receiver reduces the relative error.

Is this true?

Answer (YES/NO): YES